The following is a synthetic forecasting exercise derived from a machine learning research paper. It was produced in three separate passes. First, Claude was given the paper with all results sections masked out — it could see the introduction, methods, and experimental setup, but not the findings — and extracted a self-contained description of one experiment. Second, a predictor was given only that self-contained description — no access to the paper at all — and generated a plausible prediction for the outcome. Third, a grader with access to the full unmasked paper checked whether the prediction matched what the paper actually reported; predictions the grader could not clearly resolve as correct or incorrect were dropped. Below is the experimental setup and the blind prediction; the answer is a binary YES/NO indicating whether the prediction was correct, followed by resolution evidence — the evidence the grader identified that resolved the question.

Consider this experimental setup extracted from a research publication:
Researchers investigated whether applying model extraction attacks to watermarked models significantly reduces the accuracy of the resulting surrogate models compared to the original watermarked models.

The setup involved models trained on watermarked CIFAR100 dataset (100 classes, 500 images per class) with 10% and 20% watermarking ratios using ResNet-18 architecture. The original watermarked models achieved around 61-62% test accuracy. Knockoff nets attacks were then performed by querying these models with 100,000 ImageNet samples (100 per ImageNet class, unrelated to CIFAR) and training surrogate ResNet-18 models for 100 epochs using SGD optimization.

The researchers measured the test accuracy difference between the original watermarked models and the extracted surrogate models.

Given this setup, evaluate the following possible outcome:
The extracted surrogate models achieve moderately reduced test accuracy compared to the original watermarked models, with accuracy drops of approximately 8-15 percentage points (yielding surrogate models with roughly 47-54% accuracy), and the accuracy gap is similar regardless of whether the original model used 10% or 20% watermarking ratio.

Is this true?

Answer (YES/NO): NO